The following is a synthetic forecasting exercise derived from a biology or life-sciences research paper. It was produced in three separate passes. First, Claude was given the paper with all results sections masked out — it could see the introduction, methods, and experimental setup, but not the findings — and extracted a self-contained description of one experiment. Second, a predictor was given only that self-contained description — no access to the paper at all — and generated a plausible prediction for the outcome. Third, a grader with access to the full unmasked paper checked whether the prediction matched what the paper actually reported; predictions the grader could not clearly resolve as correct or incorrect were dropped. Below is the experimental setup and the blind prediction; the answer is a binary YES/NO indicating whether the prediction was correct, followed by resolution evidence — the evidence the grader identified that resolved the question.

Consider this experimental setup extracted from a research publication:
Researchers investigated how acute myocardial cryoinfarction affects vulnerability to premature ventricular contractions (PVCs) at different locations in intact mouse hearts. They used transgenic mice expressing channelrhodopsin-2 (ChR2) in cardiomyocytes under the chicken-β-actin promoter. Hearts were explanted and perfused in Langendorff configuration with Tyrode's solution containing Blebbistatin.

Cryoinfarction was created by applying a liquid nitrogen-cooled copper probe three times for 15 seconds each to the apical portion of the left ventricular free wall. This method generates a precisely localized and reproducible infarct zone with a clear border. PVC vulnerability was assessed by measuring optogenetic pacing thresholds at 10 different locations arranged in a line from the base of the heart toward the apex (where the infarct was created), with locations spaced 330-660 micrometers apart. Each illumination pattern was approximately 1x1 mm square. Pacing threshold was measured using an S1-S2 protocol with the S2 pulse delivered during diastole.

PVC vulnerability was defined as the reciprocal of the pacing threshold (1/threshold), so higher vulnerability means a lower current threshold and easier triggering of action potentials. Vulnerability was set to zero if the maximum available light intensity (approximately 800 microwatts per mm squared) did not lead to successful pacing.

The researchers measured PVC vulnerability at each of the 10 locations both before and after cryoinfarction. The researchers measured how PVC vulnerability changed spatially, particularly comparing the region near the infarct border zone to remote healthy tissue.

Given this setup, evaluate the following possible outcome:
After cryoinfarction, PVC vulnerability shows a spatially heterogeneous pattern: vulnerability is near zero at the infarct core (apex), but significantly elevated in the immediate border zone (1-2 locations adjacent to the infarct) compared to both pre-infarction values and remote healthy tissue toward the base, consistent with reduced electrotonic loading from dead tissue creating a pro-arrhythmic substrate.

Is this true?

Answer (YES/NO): YES